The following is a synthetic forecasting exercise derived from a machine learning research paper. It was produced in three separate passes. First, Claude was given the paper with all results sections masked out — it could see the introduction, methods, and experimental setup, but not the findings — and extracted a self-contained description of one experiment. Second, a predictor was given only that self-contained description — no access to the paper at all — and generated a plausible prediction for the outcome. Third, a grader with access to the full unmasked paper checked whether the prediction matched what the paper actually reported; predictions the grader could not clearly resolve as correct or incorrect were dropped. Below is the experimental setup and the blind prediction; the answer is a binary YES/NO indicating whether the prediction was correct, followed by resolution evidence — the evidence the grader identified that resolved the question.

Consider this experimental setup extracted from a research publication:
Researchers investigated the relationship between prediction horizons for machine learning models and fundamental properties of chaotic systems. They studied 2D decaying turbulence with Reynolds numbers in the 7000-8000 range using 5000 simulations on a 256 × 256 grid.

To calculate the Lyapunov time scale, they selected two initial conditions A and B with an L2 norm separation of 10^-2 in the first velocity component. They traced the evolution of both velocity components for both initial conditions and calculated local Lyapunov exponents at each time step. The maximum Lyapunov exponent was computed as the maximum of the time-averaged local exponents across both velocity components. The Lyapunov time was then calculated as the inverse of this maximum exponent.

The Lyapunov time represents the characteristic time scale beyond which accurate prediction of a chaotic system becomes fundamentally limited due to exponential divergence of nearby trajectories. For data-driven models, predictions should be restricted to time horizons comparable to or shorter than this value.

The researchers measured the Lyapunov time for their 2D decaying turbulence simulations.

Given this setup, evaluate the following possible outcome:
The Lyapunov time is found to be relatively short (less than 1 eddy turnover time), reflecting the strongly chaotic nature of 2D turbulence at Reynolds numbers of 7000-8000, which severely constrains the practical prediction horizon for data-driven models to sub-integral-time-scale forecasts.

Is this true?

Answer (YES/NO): YES